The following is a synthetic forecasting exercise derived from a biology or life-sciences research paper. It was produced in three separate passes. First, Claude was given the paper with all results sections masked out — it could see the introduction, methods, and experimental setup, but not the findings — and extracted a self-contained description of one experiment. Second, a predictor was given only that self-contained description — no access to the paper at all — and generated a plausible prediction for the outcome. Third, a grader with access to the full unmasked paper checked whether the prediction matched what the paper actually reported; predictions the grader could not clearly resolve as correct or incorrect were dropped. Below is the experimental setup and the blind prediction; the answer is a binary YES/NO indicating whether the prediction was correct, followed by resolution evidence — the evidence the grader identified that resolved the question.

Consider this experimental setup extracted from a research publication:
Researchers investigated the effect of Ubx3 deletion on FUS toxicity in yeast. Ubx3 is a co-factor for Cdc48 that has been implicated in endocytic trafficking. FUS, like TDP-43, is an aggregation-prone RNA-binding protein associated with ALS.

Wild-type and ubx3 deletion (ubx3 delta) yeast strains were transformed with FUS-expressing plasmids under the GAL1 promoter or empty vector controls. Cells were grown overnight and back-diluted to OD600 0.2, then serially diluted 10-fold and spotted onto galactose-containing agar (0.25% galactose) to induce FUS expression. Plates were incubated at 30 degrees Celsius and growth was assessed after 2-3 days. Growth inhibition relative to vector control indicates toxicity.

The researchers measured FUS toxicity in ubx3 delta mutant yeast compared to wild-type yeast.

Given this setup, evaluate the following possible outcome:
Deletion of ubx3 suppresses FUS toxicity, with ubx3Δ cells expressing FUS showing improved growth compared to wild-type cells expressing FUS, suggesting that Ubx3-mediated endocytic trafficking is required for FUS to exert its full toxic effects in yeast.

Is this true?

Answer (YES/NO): NO